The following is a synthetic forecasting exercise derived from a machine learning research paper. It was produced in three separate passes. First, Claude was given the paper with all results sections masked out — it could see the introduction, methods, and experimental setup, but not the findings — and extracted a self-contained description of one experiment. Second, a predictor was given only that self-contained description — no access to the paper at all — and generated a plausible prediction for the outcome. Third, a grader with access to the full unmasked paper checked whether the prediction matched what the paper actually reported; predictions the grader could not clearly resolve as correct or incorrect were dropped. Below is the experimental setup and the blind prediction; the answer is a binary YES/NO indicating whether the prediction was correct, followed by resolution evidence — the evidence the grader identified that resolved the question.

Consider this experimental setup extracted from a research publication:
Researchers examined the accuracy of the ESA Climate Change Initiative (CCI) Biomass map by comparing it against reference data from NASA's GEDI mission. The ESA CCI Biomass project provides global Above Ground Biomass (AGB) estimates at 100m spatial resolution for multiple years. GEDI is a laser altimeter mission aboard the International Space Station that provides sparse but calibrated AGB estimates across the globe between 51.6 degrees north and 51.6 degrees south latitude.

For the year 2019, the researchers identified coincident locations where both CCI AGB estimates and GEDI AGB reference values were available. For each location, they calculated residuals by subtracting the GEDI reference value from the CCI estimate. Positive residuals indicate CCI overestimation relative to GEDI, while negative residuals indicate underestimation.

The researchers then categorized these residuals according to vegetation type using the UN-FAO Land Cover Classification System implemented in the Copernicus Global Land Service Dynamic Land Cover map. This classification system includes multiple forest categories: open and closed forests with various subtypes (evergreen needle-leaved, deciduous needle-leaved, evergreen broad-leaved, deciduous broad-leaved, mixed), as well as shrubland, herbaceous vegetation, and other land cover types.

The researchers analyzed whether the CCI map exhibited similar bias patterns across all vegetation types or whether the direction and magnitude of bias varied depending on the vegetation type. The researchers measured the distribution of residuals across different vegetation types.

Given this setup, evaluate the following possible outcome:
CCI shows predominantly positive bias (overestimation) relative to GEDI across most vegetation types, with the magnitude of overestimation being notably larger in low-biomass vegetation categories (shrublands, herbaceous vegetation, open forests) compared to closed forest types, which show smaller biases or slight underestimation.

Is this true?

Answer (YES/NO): NO